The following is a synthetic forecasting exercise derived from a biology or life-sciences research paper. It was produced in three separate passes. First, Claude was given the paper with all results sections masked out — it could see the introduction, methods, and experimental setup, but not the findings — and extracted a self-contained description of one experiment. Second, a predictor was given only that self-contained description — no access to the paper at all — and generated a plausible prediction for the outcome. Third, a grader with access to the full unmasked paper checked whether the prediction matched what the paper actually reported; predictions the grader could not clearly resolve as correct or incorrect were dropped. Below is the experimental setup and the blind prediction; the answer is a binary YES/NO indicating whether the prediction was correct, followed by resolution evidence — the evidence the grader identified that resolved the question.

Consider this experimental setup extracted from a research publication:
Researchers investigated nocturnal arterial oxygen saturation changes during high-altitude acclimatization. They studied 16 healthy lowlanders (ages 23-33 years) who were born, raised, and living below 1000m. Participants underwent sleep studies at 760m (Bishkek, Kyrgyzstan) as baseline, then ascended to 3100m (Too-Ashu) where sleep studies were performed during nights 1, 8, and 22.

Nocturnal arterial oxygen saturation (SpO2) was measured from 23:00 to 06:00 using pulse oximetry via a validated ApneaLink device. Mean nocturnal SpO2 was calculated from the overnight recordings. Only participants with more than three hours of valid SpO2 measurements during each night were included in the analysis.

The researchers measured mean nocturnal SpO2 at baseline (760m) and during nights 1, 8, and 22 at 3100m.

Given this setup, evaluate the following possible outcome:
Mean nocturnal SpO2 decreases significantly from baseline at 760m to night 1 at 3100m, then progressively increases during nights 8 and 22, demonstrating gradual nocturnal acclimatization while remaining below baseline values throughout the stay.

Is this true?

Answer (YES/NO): YES